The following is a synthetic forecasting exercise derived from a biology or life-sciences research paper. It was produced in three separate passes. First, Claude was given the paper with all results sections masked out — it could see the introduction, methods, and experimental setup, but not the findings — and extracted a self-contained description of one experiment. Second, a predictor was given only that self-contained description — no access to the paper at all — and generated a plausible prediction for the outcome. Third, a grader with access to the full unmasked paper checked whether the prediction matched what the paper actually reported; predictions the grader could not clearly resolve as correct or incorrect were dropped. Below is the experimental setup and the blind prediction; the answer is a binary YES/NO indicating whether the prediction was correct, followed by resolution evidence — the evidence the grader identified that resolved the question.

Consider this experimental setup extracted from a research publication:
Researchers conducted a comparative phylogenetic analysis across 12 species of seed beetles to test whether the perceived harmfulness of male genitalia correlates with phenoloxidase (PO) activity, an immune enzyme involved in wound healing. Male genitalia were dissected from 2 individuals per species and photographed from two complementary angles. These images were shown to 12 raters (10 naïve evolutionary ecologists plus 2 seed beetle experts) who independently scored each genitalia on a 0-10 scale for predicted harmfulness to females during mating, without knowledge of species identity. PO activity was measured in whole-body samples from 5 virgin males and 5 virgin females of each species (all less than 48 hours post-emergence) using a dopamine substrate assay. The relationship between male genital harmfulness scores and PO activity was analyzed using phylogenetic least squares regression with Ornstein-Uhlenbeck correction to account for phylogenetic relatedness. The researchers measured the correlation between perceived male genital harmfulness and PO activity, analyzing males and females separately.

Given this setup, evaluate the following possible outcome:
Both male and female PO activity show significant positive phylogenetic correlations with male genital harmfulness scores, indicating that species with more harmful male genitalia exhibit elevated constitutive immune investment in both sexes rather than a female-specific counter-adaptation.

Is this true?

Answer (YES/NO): NO